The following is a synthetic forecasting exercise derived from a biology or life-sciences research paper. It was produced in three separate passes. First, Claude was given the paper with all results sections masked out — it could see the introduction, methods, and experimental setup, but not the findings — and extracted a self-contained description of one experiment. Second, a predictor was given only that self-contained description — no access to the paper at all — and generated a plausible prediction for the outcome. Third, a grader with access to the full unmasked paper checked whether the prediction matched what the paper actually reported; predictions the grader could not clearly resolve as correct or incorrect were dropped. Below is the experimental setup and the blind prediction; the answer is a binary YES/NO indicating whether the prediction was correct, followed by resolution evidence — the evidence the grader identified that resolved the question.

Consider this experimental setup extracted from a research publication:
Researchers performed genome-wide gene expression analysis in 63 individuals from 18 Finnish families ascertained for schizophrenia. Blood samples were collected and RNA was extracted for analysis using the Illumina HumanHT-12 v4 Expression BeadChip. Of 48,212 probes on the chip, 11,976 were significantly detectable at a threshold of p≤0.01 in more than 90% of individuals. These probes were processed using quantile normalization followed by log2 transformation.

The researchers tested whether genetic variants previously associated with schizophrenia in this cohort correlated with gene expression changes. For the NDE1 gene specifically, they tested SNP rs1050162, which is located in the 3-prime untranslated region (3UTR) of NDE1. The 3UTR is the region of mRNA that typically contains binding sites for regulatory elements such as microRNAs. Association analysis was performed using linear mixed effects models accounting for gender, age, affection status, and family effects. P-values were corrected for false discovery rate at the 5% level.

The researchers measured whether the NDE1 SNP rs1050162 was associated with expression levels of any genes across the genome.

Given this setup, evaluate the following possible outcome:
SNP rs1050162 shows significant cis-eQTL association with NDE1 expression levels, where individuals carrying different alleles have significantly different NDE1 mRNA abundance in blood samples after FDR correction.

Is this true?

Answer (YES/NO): NO